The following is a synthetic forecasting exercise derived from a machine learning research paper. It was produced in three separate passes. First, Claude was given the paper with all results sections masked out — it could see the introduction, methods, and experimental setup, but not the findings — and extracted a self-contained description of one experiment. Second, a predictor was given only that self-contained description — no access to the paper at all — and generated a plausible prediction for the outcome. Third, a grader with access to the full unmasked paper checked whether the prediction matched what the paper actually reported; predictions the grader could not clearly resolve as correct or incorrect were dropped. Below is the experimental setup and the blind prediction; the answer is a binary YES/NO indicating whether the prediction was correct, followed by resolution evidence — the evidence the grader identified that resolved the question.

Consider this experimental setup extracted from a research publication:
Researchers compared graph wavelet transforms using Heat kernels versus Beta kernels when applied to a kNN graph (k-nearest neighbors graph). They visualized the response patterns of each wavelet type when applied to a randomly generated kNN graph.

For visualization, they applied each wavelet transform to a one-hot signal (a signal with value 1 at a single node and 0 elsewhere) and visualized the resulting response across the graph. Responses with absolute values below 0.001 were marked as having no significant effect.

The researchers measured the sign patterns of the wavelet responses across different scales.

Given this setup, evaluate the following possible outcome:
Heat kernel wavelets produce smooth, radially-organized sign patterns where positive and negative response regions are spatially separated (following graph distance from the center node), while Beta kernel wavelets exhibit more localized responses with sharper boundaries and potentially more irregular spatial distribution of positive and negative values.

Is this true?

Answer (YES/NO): NO